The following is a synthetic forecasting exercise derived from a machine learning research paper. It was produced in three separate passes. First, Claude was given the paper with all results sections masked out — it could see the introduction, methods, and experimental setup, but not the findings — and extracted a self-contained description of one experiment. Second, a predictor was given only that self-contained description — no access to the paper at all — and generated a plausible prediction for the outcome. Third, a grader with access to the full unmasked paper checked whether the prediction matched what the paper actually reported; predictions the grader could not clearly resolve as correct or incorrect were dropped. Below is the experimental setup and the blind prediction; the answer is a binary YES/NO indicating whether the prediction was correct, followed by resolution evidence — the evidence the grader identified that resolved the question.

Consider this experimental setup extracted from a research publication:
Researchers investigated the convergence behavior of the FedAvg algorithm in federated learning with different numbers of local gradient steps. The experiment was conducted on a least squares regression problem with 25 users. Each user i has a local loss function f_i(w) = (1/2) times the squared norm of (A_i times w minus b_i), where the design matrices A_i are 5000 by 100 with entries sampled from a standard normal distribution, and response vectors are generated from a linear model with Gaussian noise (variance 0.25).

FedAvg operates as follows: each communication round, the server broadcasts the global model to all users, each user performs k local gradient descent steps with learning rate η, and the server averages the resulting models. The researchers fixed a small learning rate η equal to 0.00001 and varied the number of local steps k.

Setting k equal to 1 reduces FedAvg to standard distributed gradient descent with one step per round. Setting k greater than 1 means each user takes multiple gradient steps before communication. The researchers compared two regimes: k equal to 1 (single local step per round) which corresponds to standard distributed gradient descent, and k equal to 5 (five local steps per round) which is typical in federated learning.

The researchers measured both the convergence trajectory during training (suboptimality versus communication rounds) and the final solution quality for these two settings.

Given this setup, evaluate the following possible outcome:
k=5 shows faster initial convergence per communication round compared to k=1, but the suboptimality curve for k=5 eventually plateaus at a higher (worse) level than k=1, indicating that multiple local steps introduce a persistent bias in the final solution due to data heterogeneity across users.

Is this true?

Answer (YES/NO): YES